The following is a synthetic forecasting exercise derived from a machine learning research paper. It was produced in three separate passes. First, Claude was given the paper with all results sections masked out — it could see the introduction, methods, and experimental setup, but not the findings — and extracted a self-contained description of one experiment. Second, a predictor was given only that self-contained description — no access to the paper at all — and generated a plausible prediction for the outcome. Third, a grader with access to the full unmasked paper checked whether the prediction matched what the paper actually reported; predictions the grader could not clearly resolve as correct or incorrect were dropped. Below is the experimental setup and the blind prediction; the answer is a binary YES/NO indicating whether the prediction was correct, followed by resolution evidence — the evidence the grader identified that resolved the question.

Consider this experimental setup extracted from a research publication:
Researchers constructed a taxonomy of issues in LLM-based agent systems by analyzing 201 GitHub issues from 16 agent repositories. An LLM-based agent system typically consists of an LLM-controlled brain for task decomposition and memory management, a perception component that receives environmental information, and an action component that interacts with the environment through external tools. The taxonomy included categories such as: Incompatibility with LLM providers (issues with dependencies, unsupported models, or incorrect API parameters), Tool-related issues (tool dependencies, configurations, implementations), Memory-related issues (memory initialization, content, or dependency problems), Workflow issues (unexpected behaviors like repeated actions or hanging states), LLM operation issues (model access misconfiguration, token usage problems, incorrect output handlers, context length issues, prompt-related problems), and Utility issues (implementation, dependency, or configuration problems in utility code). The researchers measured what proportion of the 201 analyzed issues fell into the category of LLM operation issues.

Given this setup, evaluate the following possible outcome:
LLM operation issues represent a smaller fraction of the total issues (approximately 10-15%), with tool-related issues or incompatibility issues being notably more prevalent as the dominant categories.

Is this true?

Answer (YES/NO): NO